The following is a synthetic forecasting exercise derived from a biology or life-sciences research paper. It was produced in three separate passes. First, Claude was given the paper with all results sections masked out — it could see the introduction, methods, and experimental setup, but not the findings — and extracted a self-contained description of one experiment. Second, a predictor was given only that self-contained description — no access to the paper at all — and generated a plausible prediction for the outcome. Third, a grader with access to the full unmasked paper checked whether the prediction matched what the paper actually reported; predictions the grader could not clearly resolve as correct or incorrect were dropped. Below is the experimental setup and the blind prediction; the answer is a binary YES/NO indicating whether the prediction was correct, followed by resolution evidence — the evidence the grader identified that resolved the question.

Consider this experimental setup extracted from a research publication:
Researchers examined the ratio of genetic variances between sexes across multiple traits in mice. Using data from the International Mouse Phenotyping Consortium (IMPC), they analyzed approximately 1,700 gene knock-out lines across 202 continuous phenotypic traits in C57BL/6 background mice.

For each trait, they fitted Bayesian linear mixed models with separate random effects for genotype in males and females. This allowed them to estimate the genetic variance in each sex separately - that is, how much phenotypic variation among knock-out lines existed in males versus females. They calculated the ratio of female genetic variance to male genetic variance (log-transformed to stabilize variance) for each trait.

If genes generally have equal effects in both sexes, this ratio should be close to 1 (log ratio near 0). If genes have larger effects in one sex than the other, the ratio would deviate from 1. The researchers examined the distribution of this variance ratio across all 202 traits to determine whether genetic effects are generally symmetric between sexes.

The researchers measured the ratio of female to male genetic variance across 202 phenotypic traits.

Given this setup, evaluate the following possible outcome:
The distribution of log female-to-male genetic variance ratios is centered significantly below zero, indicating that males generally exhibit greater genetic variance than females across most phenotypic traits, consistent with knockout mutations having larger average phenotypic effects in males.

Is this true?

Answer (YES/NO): YES